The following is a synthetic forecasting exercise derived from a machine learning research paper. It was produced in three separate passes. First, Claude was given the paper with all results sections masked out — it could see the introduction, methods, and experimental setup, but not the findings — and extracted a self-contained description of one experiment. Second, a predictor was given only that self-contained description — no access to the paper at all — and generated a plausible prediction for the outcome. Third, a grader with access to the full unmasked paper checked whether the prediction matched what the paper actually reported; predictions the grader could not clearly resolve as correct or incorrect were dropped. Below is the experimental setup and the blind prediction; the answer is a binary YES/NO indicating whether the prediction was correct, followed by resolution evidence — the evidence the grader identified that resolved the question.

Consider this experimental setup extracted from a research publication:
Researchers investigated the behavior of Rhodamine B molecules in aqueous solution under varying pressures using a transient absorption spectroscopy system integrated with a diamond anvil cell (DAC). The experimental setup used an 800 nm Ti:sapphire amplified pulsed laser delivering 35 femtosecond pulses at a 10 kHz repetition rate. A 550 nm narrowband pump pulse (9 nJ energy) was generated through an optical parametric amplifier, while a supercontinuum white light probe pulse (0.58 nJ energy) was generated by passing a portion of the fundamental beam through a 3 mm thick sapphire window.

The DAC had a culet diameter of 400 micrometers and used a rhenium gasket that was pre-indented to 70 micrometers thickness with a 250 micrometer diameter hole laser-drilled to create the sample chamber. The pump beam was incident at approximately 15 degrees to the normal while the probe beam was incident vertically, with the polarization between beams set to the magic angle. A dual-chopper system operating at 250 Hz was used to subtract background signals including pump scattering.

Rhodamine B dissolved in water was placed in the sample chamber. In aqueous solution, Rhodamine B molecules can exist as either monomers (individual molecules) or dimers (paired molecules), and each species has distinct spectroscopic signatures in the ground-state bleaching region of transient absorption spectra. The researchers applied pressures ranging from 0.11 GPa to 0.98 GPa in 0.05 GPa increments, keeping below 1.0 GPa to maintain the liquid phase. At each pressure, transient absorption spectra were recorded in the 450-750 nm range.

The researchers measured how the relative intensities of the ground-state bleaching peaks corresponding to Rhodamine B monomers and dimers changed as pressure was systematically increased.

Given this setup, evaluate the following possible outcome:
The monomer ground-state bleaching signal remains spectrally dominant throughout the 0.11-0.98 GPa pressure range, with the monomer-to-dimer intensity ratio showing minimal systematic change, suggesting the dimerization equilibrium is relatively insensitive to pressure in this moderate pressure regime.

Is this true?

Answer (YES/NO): NO